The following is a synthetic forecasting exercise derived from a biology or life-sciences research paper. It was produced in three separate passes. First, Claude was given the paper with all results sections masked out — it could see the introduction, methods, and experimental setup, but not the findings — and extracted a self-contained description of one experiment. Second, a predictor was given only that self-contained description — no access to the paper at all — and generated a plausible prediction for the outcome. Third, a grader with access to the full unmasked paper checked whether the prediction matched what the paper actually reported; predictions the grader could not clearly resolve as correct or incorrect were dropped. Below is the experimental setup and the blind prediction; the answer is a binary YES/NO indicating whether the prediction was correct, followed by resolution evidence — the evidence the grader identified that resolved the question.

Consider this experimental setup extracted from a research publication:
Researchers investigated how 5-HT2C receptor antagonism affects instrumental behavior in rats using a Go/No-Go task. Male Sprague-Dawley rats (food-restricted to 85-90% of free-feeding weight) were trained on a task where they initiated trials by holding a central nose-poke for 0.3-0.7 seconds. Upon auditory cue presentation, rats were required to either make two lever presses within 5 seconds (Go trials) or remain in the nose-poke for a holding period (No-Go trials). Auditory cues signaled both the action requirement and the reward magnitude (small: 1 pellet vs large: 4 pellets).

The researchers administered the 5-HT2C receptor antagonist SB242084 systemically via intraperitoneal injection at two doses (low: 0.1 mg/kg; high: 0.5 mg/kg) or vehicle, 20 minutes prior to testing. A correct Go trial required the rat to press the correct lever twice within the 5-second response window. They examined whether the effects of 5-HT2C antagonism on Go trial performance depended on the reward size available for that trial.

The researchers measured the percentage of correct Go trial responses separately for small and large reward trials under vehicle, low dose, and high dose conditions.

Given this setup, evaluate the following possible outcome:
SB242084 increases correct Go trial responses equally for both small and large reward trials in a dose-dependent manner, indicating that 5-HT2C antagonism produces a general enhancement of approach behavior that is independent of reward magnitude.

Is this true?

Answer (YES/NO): NO